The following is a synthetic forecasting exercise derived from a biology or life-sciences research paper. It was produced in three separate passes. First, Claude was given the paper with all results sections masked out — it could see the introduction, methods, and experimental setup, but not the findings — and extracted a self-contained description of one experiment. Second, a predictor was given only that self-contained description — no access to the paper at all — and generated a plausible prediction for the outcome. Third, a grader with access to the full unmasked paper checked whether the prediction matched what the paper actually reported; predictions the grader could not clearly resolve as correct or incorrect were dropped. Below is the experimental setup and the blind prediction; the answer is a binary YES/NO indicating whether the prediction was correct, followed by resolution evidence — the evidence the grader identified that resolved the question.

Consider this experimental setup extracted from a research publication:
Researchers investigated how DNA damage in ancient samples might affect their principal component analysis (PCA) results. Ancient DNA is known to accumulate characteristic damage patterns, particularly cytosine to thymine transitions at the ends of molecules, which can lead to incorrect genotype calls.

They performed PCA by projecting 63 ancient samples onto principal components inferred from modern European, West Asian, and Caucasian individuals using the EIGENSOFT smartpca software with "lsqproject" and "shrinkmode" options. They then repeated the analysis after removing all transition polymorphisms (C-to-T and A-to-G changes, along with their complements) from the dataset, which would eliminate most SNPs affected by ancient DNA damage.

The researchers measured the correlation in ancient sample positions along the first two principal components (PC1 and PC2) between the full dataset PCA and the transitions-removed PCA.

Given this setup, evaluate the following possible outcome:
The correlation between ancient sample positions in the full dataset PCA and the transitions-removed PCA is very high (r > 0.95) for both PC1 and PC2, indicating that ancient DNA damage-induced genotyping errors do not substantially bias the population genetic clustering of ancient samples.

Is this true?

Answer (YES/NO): YES